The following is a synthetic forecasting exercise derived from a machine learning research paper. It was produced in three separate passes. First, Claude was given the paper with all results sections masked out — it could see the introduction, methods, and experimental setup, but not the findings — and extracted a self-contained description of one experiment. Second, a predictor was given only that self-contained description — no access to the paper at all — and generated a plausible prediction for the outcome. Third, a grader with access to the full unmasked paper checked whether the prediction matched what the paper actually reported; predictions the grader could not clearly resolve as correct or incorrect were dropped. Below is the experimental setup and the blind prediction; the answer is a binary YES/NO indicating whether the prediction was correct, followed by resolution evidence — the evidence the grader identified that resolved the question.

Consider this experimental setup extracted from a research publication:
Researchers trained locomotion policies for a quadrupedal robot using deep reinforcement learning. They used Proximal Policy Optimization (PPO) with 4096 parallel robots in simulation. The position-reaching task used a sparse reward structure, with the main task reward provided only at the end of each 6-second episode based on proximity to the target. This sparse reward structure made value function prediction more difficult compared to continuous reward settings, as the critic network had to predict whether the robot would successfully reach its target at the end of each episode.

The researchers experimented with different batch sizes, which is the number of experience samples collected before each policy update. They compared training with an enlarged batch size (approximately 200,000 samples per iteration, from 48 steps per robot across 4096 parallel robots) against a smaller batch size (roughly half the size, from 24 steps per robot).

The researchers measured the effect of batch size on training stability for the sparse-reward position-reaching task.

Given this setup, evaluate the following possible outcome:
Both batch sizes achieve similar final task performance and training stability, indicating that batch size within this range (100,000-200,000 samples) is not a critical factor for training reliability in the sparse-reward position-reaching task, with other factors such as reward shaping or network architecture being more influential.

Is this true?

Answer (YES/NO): NO